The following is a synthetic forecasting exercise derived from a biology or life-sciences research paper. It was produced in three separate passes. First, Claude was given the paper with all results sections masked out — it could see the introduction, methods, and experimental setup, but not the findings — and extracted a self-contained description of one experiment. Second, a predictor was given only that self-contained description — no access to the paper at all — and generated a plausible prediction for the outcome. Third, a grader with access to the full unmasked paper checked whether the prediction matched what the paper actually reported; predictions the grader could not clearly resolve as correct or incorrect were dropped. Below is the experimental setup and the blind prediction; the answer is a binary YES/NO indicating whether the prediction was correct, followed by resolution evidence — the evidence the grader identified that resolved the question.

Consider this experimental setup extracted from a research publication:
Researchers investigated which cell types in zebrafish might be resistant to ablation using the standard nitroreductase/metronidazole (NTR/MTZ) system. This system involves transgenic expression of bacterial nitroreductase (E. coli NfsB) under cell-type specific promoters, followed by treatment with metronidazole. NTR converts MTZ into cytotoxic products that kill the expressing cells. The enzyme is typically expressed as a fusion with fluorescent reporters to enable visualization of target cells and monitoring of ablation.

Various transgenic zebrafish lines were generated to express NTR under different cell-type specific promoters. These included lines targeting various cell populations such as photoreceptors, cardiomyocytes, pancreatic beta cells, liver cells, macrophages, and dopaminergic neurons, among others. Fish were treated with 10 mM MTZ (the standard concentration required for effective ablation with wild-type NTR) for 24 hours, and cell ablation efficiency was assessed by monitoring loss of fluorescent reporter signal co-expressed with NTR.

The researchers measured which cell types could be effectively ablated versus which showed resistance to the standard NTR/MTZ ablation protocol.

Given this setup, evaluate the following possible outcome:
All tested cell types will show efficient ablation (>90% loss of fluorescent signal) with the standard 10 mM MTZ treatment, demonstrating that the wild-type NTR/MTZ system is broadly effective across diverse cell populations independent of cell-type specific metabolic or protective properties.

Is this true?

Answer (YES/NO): NO